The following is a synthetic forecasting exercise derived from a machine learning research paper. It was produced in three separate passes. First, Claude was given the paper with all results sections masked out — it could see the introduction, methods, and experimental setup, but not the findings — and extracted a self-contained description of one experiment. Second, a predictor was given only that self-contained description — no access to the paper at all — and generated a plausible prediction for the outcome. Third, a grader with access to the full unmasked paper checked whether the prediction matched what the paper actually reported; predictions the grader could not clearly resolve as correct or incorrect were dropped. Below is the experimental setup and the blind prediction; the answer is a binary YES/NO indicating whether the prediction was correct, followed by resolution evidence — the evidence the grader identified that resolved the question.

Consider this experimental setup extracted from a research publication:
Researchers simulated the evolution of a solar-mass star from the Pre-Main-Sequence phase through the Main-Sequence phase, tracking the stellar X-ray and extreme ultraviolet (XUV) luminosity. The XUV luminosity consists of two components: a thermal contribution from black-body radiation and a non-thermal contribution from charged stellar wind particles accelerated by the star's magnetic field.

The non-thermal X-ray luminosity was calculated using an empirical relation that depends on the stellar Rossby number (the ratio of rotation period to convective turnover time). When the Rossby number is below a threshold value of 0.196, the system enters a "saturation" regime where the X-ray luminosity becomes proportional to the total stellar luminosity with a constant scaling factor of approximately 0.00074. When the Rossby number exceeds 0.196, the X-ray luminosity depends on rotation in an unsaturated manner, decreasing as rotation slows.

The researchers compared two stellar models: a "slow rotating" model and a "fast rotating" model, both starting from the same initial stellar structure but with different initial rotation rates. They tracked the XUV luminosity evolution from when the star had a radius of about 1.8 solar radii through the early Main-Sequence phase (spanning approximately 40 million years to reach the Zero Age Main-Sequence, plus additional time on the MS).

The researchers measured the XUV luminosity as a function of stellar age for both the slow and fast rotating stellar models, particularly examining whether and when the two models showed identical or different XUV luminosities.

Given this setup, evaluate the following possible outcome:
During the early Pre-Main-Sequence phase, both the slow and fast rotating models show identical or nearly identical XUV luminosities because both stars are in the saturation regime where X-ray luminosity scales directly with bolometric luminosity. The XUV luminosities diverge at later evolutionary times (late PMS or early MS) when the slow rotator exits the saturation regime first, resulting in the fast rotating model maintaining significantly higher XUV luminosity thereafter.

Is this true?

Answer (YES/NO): YES